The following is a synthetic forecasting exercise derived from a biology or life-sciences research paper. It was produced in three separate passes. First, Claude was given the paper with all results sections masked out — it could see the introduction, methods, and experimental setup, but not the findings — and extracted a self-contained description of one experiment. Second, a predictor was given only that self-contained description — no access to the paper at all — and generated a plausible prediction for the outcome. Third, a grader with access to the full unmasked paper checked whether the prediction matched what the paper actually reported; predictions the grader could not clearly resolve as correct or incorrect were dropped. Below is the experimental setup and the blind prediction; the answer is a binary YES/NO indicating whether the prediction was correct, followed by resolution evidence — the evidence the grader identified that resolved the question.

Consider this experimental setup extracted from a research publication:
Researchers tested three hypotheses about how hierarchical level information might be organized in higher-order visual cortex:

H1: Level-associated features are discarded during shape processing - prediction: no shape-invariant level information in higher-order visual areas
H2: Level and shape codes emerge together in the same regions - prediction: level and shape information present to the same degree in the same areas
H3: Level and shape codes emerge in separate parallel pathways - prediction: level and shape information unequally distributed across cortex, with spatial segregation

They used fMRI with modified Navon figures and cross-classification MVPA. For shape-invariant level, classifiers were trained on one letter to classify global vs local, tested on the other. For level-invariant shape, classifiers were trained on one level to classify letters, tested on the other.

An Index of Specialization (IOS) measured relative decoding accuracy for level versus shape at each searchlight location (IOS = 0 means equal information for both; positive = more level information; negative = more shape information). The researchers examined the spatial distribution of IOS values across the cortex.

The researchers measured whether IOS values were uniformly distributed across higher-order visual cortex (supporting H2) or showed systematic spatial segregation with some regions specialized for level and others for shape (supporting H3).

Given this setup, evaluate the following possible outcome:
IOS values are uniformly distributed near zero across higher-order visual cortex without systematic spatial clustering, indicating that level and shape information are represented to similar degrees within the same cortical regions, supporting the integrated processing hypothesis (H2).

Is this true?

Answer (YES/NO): NO